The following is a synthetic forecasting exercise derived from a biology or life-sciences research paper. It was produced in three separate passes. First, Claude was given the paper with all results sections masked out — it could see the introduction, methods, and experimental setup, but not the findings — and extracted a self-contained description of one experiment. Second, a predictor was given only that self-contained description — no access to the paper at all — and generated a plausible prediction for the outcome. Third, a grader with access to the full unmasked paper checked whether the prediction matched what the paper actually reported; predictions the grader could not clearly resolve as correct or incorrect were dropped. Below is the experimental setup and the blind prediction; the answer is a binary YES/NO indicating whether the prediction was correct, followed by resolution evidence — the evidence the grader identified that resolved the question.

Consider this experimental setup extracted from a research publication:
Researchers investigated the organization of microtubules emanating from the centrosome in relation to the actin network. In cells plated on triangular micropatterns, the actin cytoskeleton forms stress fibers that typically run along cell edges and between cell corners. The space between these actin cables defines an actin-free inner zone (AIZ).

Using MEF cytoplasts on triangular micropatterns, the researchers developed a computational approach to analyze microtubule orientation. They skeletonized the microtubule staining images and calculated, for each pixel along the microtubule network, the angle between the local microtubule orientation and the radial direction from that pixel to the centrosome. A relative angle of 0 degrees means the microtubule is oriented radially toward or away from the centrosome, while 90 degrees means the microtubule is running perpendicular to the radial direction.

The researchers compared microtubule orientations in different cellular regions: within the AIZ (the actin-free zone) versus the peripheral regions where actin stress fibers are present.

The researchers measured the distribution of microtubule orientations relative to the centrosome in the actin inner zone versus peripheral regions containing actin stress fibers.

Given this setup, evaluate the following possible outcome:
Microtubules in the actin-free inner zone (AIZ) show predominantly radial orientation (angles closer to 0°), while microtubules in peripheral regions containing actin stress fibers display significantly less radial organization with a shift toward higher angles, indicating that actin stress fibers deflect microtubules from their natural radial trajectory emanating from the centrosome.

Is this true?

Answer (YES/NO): YES